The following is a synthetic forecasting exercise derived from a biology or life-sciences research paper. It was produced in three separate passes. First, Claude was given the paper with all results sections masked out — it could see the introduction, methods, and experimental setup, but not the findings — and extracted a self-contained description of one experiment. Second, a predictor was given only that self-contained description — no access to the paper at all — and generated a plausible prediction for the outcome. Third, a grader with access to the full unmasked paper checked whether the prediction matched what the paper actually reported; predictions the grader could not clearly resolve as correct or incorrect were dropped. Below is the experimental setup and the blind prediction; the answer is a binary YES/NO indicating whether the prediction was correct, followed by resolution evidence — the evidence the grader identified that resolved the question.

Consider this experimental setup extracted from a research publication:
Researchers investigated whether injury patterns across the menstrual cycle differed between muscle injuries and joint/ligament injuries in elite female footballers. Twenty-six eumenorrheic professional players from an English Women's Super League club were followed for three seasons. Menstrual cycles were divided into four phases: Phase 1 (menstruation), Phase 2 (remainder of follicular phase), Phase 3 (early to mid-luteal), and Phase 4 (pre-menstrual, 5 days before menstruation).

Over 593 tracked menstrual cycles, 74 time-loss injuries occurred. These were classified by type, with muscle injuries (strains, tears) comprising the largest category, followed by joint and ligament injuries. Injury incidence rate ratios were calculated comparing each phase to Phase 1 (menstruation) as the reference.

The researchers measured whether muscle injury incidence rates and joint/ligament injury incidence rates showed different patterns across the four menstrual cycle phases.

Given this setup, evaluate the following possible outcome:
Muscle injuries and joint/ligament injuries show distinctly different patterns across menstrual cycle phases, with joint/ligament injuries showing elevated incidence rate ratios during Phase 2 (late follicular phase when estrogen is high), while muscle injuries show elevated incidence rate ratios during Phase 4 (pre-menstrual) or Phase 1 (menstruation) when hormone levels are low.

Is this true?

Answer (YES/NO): NO